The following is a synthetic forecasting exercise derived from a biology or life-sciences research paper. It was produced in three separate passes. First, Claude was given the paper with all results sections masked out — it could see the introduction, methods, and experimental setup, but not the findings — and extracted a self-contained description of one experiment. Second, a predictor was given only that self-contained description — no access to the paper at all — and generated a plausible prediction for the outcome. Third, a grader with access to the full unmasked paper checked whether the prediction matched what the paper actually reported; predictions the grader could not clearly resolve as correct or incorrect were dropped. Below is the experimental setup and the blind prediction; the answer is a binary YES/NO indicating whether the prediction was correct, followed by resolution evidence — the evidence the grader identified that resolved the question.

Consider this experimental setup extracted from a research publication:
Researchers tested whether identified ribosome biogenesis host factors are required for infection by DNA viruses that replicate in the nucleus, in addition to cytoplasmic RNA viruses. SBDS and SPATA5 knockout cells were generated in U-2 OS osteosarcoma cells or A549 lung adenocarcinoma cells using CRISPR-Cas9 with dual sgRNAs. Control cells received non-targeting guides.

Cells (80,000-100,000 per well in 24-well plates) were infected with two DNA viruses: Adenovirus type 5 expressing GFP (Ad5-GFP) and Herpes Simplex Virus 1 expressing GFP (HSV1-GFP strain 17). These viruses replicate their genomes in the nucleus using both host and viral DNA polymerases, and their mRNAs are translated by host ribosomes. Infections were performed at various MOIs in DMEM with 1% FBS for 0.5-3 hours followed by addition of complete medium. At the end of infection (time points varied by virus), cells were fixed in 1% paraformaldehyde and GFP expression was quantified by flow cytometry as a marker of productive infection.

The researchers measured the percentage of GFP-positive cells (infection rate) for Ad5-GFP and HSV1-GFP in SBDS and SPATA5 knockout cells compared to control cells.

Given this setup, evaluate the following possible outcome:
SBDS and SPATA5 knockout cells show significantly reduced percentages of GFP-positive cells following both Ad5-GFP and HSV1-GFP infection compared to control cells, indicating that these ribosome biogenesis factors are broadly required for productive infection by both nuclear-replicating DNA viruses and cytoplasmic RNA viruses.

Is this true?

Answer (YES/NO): NO